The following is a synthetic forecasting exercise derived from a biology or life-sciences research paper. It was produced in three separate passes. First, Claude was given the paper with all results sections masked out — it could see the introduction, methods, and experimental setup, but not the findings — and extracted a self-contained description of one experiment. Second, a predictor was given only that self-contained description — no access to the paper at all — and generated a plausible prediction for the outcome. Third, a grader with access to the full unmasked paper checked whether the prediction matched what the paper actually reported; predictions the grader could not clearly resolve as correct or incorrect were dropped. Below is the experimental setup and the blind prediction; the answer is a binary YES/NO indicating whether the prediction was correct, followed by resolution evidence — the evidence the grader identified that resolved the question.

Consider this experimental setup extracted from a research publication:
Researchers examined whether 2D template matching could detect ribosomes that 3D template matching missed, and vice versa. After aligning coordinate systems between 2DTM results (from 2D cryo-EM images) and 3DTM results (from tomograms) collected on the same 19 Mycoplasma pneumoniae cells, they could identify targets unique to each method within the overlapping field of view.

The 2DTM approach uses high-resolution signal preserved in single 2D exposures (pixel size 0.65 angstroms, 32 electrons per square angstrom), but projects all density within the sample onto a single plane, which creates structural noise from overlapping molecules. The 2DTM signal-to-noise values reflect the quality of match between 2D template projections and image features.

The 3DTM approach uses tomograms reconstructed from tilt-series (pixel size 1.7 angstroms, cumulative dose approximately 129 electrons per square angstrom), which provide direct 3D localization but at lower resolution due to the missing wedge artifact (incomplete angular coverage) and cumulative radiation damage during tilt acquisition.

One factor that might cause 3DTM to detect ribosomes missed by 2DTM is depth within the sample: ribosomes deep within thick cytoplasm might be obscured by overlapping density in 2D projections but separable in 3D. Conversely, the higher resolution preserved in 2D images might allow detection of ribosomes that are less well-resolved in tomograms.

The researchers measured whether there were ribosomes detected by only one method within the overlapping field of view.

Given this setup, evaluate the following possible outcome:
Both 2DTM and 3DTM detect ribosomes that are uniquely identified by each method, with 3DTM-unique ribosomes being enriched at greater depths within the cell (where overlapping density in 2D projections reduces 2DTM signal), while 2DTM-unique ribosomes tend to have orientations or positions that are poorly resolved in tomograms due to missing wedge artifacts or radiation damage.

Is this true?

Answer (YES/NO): NO